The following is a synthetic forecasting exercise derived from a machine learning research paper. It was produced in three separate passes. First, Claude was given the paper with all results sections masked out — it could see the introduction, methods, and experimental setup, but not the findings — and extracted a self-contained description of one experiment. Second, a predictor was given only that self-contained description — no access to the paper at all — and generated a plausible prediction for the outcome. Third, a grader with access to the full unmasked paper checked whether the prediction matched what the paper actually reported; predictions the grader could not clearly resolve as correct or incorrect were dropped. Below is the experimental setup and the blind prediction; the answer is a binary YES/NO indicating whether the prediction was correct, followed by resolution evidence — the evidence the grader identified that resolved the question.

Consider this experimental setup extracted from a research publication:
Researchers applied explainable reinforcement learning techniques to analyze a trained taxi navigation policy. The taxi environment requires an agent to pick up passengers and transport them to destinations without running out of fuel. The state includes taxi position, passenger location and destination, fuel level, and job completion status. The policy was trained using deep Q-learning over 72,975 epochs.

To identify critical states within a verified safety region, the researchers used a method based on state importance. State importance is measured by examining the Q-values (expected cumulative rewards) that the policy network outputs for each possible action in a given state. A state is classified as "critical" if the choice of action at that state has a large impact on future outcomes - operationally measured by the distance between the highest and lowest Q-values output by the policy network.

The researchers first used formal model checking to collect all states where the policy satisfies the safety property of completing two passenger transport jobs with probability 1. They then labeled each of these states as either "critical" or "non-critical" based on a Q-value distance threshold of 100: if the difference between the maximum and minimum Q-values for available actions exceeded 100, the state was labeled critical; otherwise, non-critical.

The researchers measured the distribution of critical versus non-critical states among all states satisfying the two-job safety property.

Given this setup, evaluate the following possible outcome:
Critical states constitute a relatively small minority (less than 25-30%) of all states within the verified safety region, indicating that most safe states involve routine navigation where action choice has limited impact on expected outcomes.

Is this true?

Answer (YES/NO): YES